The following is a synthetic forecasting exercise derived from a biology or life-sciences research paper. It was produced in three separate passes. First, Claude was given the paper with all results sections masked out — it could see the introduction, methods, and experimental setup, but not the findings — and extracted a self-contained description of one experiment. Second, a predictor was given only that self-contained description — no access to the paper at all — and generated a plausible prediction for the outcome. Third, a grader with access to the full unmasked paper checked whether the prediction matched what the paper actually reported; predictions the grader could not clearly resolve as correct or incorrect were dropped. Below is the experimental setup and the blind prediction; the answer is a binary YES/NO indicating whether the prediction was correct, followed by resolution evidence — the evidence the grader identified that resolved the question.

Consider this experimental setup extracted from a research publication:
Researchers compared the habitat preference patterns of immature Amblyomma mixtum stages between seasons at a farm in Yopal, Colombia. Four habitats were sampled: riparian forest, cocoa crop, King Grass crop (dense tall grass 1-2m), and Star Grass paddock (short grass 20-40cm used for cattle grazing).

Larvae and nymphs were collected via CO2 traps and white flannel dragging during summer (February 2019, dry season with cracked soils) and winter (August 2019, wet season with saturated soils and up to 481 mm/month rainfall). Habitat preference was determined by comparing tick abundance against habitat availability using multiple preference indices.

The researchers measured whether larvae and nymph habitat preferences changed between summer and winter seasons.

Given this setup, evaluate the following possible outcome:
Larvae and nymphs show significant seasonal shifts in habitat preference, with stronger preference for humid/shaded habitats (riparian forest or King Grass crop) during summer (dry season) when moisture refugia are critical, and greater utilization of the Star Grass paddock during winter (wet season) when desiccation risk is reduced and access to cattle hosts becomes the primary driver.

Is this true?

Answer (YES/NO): NO